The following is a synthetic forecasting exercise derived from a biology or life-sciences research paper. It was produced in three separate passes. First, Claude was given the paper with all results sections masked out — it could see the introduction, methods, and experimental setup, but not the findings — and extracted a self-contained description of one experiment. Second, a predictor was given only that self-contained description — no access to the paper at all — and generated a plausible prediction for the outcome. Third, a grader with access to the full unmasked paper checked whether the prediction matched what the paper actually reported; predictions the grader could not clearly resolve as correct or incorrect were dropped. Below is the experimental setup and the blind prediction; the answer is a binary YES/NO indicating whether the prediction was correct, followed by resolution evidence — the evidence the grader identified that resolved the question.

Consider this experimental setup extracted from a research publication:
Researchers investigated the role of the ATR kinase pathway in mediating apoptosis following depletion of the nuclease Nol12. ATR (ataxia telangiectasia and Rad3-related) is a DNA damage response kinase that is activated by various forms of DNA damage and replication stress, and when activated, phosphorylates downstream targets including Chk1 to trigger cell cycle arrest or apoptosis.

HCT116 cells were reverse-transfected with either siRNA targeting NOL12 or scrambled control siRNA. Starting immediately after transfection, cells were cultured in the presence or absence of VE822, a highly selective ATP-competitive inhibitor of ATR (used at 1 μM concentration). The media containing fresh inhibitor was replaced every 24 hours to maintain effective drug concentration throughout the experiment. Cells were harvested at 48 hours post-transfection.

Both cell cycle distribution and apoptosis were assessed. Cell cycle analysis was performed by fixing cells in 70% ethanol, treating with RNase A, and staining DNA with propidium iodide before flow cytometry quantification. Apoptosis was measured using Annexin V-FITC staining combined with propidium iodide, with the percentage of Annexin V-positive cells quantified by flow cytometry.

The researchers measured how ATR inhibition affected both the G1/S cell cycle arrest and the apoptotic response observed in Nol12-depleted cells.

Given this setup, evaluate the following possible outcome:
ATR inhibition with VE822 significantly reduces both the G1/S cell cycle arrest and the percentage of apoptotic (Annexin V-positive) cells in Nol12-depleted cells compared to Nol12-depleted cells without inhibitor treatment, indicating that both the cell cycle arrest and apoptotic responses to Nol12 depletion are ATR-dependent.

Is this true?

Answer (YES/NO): NO